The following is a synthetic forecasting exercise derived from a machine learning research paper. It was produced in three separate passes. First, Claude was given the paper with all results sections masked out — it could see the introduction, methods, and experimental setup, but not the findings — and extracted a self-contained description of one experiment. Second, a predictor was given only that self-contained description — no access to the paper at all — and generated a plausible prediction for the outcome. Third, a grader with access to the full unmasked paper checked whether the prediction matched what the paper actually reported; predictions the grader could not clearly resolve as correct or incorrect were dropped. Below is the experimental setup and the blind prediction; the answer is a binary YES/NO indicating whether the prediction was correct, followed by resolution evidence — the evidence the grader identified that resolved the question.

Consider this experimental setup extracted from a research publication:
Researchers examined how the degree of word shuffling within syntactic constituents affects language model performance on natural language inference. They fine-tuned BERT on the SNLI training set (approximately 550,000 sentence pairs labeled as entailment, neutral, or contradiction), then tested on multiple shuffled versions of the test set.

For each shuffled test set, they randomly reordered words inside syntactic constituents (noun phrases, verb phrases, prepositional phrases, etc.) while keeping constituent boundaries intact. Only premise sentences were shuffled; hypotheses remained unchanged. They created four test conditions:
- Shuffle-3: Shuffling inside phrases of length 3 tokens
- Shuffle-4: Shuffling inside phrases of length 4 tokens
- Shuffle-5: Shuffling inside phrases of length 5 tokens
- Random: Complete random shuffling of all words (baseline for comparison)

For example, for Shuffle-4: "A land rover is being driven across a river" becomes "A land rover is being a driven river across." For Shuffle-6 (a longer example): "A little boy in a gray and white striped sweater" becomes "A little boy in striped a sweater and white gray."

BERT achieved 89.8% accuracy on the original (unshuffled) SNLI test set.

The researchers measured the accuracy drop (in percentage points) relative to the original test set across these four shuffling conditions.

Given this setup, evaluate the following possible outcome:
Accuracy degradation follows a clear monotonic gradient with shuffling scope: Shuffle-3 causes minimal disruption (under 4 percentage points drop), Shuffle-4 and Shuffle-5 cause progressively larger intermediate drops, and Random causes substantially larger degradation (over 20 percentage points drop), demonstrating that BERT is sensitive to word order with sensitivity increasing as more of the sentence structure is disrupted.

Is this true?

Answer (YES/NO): NO